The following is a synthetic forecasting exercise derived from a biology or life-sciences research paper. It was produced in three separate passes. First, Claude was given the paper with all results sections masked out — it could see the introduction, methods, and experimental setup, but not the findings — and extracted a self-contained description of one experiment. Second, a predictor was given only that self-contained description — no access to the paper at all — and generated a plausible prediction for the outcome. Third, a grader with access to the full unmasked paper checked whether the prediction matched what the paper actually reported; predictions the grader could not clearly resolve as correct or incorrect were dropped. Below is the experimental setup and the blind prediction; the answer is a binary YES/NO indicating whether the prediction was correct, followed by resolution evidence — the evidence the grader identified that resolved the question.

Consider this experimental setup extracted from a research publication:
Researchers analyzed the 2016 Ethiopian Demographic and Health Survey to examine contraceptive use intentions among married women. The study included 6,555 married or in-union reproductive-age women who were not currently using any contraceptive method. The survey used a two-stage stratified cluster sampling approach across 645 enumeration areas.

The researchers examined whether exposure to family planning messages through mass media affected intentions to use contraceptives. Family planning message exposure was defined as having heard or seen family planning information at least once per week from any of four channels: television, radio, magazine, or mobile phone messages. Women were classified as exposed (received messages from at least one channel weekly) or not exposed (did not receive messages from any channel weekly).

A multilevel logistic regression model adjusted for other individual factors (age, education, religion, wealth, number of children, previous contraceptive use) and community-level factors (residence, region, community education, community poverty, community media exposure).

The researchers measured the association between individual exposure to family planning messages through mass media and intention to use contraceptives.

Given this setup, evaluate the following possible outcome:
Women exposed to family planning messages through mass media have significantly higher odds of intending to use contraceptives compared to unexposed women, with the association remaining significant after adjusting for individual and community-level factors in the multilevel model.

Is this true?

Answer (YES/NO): NO